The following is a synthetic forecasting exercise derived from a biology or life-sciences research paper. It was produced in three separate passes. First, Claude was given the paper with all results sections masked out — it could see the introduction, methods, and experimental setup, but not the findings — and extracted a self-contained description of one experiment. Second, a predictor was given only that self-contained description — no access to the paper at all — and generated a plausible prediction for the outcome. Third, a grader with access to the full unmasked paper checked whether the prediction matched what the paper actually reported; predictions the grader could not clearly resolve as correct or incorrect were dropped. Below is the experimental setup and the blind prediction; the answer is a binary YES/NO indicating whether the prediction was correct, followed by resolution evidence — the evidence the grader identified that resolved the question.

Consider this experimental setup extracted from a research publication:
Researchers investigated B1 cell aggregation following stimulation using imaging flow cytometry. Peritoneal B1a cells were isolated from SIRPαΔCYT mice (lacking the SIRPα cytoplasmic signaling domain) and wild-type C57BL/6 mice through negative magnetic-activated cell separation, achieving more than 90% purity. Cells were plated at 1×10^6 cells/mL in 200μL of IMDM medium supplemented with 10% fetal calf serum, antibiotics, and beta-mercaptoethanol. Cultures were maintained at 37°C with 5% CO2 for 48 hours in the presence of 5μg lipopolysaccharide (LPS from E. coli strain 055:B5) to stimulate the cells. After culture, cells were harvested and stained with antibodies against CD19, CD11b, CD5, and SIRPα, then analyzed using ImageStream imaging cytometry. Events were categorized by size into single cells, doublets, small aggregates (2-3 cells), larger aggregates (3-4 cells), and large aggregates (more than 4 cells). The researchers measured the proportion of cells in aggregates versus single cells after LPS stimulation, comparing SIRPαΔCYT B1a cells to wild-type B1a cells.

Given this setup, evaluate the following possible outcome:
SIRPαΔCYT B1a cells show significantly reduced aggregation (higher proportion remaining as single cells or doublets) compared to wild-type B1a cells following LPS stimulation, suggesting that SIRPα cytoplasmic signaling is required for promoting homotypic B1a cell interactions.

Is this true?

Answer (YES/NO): NO